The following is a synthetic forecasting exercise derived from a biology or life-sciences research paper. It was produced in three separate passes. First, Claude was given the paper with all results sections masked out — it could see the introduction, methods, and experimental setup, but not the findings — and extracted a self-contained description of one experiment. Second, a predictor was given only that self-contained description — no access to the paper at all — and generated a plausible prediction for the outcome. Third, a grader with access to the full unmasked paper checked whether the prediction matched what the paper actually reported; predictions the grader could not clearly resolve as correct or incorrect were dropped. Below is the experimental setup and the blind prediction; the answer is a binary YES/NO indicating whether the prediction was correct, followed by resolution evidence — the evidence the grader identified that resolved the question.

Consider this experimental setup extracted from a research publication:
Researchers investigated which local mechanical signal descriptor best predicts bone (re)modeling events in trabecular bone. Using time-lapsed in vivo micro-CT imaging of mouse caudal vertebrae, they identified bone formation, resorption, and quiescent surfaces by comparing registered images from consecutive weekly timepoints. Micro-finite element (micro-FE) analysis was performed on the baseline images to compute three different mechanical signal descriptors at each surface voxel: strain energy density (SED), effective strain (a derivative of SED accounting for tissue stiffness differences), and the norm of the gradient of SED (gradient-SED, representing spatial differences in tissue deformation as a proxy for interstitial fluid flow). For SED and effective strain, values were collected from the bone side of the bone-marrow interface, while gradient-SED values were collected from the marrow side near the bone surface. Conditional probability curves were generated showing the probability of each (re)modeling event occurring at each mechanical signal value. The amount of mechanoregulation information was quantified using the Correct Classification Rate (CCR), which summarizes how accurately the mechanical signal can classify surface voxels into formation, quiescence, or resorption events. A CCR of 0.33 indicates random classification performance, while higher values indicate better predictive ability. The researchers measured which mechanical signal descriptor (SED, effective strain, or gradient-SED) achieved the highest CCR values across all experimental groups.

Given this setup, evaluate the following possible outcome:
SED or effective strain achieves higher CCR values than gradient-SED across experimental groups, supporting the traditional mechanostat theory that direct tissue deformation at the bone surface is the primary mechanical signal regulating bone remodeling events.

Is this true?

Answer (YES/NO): NO